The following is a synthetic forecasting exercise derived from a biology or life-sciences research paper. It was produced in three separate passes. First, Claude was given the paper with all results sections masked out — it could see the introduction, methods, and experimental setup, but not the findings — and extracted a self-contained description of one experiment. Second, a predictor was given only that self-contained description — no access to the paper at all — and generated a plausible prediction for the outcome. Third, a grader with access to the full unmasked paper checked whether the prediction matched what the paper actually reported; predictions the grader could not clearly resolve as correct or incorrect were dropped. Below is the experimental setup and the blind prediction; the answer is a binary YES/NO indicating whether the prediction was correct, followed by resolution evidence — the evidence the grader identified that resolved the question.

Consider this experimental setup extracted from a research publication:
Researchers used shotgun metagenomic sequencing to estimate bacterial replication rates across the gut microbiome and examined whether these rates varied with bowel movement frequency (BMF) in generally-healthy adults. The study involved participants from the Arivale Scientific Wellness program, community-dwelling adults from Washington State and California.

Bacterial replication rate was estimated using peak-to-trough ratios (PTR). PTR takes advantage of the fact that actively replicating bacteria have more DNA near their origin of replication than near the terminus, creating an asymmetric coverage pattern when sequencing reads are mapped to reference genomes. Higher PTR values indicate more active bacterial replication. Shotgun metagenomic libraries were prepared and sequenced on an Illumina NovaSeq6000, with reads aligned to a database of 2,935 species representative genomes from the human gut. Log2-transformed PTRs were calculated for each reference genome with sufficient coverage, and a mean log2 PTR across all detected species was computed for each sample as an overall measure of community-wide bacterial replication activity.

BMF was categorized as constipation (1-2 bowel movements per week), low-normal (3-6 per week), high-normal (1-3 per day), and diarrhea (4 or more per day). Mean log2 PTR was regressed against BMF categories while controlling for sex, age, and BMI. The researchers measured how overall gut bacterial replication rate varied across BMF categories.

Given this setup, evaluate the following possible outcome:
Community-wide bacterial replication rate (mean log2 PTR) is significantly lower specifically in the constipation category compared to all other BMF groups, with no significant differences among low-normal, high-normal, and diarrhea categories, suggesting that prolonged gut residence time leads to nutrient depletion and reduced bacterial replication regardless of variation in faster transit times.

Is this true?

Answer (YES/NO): NO